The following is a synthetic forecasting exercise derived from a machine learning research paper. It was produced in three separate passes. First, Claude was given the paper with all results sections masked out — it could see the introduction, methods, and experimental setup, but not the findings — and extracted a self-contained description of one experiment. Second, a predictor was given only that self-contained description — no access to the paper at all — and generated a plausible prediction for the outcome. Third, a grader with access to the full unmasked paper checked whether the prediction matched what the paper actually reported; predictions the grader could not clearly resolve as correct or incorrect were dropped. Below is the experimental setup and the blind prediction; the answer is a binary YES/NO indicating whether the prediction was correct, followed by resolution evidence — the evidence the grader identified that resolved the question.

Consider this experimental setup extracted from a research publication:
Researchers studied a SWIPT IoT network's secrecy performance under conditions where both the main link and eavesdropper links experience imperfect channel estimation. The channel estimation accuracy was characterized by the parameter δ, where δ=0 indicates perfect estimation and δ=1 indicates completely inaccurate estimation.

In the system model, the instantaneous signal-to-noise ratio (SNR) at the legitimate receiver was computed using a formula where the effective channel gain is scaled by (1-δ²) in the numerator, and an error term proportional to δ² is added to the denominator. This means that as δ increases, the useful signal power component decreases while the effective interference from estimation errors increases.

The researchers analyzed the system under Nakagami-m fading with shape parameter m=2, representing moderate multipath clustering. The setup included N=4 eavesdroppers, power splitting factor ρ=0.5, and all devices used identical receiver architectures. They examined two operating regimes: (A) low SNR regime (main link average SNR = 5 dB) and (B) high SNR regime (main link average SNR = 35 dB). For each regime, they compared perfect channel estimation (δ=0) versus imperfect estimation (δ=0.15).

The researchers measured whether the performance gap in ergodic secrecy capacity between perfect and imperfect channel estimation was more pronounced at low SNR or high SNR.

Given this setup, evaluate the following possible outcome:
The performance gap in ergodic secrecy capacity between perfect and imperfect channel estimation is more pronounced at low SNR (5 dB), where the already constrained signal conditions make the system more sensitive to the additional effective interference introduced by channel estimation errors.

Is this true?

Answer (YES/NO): NO